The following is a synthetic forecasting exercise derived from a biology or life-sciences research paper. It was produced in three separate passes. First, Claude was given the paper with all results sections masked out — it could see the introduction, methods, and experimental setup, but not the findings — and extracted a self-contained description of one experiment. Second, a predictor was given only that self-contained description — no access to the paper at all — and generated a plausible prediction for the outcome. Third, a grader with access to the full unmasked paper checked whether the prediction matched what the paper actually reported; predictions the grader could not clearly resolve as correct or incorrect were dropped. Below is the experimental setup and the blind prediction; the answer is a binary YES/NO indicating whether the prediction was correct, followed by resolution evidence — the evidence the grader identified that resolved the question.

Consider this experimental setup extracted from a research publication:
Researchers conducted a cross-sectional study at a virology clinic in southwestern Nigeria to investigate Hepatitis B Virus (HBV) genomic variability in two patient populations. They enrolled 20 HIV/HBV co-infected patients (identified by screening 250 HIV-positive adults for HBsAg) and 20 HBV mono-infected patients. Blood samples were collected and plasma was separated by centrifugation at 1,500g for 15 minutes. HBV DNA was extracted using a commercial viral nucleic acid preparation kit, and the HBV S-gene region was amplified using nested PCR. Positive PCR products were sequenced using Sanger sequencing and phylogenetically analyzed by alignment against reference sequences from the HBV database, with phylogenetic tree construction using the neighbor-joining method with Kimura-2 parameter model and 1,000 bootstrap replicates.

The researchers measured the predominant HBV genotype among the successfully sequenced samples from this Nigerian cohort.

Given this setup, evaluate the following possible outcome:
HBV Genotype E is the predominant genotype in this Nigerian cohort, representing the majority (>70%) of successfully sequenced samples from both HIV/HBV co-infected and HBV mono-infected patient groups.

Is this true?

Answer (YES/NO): YES